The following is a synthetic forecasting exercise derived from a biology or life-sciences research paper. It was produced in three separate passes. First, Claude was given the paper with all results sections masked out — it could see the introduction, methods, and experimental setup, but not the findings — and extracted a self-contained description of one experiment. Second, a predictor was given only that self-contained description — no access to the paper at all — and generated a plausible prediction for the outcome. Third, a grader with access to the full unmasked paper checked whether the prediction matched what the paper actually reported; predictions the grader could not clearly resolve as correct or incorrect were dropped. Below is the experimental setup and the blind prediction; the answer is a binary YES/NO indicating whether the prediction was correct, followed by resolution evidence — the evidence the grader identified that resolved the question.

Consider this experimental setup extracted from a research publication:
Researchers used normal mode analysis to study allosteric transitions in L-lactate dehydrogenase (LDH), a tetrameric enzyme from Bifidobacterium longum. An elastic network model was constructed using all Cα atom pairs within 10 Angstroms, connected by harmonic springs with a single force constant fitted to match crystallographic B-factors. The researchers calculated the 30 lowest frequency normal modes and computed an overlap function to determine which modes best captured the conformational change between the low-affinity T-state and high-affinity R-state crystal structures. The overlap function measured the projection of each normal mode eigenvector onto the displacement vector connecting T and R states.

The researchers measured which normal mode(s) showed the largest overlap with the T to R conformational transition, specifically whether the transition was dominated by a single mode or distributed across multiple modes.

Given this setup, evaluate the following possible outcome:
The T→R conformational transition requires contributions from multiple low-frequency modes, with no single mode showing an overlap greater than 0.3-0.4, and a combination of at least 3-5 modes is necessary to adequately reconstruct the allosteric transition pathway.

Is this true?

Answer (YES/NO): NO